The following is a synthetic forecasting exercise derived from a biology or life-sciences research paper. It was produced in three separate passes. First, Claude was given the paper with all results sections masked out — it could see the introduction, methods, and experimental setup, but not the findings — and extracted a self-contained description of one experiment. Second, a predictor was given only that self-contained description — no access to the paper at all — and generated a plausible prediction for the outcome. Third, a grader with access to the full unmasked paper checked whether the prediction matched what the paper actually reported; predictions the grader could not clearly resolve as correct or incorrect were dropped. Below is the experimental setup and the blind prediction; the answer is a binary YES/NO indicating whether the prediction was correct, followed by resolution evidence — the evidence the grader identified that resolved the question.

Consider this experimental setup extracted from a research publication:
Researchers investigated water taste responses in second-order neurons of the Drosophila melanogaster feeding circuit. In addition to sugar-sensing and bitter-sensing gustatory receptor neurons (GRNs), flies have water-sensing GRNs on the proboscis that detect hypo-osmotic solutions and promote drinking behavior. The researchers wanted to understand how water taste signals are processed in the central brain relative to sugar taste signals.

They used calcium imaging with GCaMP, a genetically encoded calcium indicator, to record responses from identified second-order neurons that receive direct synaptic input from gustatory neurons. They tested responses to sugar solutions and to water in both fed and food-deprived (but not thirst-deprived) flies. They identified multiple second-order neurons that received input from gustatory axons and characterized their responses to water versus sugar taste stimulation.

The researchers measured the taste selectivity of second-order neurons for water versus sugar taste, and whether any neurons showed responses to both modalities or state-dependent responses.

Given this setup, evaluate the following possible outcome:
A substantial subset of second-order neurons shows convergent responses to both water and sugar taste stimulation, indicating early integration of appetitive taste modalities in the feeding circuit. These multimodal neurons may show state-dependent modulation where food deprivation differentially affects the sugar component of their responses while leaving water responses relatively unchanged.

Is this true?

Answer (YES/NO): NO